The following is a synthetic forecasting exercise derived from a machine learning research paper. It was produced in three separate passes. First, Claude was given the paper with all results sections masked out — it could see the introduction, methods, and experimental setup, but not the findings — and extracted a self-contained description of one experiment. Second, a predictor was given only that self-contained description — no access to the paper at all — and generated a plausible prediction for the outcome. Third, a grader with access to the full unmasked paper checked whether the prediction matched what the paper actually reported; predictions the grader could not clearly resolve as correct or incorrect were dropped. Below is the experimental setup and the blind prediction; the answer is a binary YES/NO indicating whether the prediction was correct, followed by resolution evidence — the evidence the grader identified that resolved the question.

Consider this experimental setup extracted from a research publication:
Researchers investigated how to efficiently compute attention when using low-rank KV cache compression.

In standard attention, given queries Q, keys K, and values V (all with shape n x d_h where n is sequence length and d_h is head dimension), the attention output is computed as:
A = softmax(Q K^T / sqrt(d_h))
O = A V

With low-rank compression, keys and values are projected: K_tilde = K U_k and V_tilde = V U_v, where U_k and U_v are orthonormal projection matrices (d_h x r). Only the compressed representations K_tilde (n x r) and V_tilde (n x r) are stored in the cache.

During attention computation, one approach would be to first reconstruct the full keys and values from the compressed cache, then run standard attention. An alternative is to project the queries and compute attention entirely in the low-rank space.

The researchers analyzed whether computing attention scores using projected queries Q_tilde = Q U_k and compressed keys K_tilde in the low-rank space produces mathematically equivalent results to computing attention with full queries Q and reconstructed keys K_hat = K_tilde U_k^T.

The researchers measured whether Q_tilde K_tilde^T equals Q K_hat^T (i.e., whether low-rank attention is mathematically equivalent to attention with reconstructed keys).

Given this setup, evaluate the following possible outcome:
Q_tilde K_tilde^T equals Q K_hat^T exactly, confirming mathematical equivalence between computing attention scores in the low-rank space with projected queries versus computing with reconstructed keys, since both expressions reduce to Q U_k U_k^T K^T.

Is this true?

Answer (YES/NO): YES